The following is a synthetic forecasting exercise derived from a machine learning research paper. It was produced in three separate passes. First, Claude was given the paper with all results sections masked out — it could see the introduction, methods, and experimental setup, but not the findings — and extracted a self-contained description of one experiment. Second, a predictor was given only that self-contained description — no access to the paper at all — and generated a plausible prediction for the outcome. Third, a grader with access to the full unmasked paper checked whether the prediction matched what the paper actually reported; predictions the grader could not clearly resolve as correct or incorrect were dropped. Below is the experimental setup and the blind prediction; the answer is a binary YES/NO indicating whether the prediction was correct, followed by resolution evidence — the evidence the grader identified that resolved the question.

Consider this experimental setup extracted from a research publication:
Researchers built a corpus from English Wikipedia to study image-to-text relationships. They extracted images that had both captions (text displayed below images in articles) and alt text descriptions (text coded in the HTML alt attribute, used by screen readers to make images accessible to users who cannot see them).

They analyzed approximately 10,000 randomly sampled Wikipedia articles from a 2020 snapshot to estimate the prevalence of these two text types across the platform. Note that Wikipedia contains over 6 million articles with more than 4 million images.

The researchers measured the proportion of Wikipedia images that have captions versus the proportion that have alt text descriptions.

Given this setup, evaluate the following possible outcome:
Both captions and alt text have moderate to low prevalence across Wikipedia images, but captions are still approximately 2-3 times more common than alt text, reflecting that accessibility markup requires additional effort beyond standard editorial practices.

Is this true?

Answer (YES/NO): NO